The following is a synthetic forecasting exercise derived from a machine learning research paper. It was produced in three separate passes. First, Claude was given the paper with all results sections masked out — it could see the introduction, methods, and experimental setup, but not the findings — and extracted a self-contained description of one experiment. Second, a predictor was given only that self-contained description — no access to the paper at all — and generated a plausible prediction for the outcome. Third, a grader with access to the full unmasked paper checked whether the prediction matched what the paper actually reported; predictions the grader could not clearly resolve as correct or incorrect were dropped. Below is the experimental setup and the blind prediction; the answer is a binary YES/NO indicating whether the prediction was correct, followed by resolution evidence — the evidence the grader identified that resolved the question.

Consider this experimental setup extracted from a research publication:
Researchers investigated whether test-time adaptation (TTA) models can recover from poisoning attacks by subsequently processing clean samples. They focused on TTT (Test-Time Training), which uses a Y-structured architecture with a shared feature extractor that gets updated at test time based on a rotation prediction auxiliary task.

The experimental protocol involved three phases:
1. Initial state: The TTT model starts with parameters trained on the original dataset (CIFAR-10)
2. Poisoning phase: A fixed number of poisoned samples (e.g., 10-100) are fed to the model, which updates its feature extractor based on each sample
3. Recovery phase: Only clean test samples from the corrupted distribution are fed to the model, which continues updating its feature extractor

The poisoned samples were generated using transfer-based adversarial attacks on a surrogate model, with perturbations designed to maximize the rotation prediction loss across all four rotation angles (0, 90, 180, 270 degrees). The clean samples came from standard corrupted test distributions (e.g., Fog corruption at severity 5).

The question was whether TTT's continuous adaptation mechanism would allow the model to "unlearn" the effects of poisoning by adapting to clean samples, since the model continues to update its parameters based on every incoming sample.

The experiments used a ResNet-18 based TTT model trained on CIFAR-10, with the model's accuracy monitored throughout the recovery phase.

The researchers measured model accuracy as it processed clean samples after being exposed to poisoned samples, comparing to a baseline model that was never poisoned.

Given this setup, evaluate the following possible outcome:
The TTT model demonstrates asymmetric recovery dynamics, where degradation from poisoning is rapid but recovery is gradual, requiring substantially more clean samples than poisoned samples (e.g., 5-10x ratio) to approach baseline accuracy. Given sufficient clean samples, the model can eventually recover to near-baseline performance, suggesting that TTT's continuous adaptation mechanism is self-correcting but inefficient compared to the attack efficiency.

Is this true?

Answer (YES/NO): NO